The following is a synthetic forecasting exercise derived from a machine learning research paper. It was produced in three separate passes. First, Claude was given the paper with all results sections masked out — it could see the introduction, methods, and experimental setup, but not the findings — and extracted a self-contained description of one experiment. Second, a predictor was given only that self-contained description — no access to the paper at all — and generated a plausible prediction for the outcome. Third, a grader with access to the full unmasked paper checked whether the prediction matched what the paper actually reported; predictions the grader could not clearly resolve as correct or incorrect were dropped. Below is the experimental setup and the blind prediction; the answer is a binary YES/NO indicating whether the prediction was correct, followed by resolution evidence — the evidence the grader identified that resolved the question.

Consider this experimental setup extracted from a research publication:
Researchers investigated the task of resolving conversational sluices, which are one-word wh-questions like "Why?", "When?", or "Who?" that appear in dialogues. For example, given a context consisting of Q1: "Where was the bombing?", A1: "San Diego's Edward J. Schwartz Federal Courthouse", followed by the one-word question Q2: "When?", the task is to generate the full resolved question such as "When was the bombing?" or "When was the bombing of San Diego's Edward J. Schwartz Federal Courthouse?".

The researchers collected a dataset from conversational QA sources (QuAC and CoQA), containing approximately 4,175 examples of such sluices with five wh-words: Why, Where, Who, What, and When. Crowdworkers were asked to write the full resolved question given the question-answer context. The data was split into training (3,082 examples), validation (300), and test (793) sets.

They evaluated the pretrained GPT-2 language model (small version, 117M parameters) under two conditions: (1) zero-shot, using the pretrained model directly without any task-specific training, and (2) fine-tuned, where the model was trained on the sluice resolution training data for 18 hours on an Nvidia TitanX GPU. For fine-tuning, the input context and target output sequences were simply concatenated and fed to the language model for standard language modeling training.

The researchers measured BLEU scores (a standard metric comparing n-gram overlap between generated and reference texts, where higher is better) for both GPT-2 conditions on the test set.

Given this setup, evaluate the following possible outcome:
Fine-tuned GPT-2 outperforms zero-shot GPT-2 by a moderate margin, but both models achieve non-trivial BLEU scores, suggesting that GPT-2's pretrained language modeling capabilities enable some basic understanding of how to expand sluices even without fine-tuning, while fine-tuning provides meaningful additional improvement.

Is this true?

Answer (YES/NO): NO